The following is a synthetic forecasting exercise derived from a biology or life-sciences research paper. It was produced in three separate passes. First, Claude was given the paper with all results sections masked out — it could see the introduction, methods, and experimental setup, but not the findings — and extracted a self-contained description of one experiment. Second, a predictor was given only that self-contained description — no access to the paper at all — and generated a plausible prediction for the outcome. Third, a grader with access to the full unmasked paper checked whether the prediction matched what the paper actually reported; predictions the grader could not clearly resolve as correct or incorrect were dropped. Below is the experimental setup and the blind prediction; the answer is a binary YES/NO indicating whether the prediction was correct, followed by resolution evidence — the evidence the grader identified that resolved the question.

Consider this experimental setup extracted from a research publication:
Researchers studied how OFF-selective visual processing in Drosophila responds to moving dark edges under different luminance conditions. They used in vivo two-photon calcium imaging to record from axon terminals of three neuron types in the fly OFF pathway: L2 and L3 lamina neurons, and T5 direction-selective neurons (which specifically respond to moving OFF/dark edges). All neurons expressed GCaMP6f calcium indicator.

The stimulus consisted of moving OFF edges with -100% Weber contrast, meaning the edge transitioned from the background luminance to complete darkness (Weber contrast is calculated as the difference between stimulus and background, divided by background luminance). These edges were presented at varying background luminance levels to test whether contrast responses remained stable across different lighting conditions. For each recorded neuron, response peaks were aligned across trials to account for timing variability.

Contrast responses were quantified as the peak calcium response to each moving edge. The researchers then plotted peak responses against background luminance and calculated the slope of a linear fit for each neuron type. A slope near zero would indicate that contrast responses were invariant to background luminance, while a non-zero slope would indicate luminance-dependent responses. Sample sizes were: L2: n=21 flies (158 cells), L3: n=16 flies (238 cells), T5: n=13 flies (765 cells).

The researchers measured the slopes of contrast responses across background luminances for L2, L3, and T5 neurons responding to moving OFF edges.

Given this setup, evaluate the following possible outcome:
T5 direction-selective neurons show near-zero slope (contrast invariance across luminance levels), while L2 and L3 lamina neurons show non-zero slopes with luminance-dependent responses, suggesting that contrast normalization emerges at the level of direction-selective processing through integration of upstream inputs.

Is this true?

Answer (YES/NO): NO